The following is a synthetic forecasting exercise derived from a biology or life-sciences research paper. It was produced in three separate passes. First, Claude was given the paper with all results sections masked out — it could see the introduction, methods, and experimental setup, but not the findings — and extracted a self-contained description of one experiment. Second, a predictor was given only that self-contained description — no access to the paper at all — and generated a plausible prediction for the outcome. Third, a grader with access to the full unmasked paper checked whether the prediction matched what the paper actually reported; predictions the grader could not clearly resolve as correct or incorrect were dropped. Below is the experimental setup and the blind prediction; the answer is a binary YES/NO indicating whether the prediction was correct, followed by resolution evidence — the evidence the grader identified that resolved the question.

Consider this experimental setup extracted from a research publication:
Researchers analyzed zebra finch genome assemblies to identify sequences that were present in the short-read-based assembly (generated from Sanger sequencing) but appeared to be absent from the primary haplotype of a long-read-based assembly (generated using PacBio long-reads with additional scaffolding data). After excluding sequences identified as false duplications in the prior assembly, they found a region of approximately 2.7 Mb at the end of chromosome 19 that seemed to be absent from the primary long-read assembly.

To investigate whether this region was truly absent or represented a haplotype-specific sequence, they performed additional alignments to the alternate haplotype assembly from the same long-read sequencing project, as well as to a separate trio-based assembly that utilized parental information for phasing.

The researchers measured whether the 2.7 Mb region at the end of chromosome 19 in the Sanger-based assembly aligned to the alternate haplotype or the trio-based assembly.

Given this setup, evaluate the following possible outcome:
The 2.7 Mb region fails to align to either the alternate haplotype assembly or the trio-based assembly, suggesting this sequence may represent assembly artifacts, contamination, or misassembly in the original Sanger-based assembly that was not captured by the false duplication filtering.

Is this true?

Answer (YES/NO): NO